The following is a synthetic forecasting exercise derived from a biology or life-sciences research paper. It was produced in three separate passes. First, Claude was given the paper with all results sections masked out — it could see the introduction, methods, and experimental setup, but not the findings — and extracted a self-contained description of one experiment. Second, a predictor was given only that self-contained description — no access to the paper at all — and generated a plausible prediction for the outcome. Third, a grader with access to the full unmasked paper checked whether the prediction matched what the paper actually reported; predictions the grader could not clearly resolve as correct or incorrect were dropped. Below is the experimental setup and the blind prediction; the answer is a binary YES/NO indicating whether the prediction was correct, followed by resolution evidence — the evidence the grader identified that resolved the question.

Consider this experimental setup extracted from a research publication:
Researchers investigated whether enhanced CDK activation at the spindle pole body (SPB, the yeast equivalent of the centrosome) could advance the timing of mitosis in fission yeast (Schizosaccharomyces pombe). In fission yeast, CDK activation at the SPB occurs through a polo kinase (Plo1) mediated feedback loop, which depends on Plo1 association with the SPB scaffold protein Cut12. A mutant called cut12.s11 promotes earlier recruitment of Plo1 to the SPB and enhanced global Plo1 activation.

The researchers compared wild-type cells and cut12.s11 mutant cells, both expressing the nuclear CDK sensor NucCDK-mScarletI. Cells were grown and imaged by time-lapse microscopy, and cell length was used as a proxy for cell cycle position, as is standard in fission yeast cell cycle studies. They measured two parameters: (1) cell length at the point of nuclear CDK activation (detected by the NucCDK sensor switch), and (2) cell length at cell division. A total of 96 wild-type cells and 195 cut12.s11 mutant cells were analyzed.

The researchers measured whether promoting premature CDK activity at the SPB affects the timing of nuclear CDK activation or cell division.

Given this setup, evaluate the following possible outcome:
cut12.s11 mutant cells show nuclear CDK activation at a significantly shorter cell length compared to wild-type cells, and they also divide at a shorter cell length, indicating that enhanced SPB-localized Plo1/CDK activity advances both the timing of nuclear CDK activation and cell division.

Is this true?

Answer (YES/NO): NO